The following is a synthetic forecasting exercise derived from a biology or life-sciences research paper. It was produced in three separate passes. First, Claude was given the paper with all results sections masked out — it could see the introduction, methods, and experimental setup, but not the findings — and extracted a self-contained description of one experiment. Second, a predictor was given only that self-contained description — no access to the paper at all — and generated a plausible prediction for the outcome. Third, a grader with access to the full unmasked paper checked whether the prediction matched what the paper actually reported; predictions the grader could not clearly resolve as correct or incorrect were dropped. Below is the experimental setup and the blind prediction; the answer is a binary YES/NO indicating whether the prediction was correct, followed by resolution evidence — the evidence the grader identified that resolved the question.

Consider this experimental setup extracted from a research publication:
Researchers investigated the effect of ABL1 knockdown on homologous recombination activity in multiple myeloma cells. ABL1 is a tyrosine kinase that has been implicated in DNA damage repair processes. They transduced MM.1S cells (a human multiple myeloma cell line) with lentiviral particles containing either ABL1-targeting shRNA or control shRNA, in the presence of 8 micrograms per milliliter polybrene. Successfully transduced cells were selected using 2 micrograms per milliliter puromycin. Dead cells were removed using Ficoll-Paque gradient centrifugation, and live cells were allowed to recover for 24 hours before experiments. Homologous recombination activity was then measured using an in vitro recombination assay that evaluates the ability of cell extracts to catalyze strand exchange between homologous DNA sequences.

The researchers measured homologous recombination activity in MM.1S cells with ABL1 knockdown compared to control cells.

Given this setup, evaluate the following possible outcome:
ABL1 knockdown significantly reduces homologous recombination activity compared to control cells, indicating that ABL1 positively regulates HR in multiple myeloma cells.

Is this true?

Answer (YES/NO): YES